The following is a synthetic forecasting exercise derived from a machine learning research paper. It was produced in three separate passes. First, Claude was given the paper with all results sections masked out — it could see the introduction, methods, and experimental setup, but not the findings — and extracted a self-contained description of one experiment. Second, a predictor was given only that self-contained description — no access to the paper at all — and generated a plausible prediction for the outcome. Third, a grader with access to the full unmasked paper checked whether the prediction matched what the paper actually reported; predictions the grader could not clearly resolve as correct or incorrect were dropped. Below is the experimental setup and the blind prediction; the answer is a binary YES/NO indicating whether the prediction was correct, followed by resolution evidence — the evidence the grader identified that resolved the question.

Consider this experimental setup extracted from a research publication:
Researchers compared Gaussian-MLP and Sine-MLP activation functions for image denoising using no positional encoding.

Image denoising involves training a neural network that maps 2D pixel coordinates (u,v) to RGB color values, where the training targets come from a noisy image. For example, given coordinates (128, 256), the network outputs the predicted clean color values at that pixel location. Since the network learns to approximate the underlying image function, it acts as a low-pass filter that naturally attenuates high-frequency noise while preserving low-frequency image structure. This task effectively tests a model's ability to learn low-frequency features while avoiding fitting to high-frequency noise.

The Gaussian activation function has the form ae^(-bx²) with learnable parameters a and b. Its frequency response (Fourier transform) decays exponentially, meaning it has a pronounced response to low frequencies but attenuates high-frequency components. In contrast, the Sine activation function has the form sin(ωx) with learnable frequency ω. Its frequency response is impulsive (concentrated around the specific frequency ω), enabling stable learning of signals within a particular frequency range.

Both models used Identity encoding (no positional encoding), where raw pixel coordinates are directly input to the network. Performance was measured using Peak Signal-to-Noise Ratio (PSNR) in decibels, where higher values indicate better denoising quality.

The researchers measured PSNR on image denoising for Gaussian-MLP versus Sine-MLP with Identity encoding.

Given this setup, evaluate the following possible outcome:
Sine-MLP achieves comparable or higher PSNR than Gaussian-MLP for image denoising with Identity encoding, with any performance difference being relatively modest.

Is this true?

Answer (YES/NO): NO